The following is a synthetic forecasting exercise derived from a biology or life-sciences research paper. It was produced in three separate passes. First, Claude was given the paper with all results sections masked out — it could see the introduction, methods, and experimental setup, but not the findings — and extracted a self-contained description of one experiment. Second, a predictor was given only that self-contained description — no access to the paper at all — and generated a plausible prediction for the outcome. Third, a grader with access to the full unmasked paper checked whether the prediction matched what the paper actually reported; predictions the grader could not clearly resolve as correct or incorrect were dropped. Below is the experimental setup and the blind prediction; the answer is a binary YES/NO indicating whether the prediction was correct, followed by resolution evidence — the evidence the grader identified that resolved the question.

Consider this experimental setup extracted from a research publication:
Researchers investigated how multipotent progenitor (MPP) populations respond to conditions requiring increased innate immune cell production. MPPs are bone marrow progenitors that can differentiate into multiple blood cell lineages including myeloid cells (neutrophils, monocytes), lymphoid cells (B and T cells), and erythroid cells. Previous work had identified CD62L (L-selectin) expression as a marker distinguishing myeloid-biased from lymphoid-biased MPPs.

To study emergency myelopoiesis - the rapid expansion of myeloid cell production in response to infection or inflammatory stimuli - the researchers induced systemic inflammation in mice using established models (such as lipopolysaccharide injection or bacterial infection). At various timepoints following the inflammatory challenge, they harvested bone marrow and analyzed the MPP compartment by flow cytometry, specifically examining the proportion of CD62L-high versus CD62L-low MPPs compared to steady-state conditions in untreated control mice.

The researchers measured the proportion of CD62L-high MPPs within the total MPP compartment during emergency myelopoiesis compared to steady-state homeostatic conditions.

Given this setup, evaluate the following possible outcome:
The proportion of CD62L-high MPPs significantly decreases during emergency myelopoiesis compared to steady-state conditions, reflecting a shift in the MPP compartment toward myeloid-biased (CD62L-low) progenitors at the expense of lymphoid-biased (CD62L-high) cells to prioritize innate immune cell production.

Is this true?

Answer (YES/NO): NO